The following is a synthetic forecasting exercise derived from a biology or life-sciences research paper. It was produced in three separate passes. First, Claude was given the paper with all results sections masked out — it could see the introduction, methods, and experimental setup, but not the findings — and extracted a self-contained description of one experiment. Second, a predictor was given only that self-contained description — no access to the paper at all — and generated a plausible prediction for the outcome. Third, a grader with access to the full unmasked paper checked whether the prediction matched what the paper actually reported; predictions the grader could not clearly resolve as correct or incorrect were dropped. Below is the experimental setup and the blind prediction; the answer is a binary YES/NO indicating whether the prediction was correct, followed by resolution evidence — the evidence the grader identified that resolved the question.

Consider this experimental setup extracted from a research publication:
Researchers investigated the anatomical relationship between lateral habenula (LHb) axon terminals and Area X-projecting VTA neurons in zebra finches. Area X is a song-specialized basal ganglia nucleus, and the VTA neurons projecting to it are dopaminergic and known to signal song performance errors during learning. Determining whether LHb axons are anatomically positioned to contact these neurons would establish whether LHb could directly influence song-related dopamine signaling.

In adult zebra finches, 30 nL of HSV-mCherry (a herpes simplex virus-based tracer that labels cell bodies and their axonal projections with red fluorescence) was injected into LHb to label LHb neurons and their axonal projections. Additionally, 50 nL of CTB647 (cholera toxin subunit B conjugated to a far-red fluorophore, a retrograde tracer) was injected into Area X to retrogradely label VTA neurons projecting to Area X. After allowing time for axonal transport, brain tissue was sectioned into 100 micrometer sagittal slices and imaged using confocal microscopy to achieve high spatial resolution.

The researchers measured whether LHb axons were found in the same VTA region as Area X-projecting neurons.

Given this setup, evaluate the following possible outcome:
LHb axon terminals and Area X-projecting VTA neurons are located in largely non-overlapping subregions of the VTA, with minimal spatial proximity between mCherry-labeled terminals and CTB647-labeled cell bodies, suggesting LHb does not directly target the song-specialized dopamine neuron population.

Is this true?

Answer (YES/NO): NO